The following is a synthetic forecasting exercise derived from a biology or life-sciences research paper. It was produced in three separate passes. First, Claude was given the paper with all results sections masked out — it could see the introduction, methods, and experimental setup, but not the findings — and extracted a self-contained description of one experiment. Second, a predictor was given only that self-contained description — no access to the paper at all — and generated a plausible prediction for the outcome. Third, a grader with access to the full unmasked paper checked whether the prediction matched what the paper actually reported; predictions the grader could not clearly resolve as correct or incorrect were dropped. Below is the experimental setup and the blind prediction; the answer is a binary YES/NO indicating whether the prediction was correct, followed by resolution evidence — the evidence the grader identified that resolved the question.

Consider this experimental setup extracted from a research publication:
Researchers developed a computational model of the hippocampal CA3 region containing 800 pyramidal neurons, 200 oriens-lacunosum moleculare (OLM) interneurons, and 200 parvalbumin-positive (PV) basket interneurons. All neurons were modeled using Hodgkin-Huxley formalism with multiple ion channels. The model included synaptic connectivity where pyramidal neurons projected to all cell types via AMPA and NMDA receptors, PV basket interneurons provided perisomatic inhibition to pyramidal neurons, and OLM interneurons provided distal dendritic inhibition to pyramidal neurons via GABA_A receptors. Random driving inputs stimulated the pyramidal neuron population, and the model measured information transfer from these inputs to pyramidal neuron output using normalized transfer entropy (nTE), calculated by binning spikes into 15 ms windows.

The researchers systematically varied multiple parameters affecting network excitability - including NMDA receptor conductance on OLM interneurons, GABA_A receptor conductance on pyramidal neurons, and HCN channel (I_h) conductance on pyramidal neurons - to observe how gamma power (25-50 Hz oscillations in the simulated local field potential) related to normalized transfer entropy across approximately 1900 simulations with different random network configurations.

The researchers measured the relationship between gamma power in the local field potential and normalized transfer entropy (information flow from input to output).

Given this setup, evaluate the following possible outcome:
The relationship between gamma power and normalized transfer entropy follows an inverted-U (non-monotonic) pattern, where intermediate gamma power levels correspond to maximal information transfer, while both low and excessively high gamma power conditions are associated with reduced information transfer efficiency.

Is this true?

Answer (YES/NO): YES